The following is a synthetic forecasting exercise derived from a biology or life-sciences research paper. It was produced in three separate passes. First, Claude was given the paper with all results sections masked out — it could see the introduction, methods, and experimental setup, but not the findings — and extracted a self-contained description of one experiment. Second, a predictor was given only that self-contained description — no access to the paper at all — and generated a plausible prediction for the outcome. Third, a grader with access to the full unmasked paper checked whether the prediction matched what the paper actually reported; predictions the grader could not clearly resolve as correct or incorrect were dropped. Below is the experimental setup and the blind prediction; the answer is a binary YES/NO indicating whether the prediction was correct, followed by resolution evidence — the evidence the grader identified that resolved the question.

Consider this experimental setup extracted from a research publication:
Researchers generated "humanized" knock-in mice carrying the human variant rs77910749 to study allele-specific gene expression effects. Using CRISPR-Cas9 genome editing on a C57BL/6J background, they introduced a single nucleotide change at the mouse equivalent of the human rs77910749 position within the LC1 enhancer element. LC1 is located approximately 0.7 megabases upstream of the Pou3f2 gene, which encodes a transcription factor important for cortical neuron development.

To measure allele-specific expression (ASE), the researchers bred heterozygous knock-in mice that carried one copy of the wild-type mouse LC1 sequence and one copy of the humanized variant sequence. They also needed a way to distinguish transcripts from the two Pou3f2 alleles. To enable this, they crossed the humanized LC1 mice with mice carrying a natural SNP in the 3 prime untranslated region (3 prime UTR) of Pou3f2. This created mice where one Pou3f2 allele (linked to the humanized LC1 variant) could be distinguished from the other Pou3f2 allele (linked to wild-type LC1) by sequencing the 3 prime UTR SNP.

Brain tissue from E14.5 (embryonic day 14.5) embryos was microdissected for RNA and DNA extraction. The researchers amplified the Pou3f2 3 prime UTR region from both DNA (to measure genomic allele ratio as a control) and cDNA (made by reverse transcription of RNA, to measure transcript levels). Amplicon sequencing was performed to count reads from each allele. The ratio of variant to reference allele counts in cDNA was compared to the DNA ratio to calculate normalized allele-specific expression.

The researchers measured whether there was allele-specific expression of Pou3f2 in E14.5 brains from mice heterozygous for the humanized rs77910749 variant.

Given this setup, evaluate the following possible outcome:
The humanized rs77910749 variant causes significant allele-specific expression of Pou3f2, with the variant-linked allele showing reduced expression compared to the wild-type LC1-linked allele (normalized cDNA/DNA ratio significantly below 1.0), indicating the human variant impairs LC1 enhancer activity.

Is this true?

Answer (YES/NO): NO